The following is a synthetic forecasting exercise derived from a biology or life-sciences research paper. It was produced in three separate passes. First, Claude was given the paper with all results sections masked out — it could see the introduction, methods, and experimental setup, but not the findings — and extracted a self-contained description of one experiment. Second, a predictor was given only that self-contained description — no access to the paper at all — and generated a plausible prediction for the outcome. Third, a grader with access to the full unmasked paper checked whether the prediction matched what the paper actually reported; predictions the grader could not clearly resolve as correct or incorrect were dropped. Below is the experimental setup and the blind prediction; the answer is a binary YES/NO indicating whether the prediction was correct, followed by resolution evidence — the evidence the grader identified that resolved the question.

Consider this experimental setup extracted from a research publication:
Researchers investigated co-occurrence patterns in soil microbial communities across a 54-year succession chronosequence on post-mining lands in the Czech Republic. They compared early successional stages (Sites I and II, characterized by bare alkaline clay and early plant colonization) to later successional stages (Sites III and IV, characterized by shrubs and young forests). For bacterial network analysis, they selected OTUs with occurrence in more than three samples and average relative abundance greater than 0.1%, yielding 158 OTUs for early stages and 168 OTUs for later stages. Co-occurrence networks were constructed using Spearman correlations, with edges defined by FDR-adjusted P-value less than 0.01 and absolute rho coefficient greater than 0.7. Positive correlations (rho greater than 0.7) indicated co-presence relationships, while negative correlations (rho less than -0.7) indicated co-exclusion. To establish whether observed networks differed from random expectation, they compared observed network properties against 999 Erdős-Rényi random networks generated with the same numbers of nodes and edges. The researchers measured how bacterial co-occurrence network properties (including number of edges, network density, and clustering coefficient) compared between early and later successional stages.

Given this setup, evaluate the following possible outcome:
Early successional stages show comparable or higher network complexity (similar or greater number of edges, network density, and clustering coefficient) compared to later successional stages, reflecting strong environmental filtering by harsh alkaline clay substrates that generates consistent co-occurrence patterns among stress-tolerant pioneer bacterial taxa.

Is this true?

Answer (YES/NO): YES